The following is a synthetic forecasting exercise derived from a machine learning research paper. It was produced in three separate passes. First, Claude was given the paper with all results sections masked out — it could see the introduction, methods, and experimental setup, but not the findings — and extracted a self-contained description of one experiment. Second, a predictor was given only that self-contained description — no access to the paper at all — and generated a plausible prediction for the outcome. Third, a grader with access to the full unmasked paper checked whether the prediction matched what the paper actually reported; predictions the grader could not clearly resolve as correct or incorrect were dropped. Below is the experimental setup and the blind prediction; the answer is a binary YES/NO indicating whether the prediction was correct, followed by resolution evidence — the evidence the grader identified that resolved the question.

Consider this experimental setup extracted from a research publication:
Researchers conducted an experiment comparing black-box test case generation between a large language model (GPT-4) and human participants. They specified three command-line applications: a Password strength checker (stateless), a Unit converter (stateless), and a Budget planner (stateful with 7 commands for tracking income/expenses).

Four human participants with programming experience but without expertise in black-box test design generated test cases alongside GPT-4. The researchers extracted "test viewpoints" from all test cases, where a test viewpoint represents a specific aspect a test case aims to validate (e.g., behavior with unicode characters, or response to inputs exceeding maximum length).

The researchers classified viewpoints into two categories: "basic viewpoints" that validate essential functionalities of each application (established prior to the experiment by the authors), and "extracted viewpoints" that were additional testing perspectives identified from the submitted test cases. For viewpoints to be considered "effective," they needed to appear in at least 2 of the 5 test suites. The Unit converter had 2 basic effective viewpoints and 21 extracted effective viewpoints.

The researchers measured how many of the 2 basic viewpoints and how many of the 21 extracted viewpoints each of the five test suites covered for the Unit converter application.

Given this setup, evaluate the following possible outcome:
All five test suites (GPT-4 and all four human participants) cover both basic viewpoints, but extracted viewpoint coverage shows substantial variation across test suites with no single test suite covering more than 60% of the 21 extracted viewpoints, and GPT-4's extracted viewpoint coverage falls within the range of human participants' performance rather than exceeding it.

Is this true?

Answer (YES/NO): NO